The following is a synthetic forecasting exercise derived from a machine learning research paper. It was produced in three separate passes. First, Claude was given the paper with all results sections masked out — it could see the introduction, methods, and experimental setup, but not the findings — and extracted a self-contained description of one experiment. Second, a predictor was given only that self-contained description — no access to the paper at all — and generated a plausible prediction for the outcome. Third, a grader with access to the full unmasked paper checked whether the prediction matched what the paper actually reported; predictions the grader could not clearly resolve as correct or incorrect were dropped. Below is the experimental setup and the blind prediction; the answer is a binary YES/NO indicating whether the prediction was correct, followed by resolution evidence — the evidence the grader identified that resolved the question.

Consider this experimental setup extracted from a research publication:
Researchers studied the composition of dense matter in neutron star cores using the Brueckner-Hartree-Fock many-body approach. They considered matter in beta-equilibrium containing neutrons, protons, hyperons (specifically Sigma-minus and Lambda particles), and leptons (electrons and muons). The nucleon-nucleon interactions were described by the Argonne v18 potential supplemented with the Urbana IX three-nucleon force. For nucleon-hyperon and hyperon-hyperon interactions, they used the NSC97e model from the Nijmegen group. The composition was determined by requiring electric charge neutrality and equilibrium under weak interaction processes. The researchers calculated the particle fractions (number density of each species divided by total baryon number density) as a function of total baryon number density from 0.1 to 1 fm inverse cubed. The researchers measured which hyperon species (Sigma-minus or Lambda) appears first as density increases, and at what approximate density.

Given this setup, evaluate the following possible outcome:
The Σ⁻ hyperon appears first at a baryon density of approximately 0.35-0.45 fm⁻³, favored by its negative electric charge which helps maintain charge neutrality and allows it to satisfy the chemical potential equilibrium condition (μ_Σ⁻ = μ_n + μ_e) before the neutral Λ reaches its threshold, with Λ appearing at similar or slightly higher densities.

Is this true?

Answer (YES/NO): NO